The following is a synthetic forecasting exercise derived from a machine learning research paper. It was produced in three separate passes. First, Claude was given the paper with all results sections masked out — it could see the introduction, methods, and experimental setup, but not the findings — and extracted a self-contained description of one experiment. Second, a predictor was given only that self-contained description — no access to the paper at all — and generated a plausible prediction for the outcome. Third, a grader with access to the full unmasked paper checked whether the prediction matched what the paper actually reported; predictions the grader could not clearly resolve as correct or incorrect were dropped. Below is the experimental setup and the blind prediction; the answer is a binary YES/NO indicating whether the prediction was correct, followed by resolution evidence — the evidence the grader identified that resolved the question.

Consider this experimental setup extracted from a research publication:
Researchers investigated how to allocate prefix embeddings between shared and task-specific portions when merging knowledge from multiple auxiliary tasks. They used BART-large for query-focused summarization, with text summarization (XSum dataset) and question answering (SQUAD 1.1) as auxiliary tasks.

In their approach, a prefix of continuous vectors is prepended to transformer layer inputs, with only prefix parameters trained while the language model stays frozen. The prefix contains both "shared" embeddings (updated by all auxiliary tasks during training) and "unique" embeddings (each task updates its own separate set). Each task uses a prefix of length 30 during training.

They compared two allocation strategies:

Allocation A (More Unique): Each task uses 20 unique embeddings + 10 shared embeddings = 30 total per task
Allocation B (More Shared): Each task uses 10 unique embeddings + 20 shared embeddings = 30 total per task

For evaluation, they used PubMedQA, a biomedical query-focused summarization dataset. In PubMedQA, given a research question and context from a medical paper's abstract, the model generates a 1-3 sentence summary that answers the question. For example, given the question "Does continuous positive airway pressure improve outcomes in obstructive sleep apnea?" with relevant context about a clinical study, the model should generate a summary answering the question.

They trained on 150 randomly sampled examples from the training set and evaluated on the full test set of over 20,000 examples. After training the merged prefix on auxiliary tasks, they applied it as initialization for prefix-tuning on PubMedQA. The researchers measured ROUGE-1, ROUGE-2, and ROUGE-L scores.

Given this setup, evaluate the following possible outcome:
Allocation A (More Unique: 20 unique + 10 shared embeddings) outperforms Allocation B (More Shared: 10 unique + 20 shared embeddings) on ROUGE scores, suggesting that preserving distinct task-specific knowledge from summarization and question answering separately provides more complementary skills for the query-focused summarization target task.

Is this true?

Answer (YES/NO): NO